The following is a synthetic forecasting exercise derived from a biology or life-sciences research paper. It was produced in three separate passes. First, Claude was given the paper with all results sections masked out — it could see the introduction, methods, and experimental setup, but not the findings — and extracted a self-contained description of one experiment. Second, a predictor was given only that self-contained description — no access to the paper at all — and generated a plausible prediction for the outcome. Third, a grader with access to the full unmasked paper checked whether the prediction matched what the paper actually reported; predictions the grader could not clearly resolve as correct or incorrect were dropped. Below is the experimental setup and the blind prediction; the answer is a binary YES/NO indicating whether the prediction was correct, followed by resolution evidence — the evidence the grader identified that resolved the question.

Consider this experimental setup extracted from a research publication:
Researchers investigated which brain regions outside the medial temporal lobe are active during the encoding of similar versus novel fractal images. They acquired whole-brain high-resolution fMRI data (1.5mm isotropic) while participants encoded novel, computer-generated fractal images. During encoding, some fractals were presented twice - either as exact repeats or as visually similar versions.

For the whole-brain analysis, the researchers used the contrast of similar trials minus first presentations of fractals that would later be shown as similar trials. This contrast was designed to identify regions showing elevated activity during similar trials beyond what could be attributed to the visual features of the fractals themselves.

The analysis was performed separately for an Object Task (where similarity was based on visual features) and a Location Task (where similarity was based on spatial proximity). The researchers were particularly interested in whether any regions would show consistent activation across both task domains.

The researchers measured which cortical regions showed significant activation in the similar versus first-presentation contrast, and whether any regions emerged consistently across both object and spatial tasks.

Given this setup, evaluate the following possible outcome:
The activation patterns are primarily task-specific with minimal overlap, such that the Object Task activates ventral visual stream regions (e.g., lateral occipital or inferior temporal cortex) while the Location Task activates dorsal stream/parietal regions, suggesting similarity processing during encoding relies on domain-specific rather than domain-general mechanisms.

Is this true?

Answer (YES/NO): NO